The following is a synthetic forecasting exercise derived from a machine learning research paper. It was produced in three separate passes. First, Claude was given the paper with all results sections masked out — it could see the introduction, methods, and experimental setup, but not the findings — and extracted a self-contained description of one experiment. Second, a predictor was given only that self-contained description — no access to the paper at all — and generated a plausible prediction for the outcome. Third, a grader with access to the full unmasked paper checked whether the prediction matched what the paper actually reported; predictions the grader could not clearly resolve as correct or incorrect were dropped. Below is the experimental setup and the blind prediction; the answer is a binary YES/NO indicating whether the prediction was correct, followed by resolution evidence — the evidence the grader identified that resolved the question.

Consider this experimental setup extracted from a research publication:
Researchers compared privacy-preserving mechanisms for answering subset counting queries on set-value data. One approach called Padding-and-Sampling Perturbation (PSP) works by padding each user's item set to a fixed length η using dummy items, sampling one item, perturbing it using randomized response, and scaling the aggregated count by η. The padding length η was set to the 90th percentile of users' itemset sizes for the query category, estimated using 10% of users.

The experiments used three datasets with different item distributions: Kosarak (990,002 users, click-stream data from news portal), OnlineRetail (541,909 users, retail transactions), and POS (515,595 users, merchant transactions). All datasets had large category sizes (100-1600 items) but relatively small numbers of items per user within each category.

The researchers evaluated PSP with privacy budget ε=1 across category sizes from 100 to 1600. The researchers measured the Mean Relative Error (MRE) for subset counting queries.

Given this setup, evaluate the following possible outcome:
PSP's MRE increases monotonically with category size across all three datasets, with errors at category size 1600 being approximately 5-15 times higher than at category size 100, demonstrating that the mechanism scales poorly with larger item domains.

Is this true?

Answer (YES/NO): NO